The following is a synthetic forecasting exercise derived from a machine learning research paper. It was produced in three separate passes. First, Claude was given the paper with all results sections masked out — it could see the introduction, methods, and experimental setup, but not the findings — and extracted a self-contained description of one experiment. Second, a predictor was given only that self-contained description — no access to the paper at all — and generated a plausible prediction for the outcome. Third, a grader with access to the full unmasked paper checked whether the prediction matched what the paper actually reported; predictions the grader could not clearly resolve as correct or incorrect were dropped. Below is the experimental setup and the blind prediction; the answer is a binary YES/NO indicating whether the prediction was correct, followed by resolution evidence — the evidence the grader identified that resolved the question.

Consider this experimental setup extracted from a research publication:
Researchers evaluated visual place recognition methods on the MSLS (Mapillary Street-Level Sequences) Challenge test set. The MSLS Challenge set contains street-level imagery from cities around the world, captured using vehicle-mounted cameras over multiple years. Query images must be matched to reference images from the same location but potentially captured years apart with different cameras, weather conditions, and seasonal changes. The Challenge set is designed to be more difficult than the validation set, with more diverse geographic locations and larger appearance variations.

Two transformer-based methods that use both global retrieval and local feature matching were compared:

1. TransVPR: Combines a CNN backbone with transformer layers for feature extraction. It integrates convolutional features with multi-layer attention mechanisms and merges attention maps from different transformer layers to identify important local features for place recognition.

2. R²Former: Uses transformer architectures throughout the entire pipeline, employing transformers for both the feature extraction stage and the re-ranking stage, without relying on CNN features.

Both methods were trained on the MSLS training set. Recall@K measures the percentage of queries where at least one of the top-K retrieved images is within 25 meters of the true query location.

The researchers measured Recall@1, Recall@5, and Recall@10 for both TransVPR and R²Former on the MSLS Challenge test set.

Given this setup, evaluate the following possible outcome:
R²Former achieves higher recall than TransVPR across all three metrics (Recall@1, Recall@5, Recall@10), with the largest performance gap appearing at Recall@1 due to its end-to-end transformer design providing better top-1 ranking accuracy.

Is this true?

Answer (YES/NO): NO